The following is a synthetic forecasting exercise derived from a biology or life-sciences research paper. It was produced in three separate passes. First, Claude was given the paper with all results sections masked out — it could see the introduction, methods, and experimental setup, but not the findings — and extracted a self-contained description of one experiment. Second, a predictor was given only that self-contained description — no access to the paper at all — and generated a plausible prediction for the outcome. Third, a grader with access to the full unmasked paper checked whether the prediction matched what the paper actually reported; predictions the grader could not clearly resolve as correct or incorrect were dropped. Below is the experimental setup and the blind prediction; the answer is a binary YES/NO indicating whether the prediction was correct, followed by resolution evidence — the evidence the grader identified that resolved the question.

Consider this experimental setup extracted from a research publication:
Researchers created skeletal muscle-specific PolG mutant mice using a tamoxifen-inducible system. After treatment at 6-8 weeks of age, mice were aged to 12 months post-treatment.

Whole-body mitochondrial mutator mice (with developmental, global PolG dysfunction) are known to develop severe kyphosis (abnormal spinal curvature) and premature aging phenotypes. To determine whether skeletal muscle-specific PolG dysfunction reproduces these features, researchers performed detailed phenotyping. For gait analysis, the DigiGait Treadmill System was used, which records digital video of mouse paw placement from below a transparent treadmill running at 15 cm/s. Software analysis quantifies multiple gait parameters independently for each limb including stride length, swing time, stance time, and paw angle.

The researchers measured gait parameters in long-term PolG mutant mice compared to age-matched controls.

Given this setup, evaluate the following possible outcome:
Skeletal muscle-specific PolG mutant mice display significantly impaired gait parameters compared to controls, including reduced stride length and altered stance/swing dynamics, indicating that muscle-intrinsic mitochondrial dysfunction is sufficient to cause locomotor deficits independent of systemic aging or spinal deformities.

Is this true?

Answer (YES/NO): NO